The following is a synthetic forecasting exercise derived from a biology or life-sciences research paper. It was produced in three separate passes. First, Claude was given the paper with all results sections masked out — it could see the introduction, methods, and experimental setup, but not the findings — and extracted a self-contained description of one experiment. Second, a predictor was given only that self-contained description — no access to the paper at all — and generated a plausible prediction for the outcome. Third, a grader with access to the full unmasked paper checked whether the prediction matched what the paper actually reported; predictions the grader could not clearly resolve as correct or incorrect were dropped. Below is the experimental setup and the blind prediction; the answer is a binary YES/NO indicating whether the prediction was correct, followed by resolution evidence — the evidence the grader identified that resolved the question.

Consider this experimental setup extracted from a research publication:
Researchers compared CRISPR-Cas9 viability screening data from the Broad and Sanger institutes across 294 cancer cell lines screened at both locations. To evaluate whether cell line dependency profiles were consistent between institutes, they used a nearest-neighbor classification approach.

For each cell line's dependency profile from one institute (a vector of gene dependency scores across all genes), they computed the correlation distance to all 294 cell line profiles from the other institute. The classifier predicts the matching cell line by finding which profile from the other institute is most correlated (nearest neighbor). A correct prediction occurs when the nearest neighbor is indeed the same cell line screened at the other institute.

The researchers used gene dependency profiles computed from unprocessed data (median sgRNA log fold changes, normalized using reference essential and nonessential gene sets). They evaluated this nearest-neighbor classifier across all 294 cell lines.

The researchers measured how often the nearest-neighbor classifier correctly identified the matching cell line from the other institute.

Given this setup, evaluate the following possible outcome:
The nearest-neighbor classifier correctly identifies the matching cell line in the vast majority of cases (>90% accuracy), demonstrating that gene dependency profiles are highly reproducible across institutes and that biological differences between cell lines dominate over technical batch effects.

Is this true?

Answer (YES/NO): NO